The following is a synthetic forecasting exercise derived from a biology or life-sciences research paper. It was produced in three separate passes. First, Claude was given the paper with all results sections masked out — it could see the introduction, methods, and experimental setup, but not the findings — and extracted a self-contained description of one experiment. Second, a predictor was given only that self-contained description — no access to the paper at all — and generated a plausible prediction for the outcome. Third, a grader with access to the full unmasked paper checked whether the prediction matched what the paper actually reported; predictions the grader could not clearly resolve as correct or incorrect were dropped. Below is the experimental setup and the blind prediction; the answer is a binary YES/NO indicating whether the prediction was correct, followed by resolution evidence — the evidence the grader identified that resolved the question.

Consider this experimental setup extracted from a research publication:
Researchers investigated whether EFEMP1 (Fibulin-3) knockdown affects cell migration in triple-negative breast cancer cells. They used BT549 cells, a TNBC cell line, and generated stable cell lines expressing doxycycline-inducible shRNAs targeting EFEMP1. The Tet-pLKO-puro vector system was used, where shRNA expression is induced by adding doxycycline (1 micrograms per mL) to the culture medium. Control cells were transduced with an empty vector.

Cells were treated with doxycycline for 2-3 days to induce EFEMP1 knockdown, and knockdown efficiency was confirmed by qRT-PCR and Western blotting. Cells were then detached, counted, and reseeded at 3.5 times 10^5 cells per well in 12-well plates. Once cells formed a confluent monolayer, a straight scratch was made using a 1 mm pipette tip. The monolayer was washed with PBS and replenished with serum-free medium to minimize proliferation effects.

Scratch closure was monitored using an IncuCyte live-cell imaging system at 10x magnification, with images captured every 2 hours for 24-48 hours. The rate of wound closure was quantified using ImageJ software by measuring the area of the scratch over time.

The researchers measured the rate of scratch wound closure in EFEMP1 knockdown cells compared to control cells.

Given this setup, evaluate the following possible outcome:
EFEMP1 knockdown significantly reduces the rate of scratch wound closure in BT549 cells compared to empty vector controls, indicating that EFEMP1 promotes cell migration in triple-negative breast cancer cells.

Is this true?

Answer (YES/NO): YES